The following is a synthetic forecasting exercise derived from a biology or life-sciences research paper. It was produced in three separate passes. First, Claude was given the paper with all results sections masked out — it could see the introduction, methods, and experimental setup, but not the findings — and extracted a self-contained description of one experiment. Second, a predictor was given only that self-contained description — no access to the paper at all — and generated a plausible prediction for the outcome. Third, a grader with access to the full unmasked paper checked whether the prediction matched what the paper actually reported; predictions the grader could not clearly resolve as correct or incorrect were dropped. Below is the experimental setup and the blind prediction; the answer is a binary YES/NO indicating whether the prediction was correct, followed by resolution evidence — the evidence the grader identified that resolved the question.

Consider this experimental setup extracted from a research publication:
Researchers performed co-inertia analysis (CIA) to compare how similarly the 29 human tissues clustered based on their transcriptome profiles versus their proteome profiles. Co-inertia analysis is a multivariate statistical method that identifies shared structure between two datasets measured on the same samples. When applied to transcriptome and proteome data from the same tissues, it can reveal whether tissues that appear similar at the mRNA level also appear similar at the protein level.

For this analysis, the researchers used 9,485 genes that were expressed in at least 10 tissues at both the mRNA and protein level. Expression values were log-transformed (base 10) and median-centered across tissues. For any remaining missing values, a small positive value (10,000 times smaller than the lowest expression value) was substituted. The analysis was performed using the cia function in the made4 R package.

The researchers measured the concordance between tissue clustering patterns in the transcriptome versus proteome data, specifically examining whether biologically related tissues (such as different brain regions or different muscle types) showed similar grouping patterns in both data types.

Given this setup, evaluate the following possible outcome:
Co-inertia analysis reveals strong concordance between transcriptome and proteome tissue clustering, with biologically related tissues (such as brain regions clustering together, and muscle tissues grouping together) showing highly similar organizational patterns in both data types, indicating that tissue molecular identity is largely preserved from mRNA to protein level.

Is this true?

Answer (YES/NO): NO